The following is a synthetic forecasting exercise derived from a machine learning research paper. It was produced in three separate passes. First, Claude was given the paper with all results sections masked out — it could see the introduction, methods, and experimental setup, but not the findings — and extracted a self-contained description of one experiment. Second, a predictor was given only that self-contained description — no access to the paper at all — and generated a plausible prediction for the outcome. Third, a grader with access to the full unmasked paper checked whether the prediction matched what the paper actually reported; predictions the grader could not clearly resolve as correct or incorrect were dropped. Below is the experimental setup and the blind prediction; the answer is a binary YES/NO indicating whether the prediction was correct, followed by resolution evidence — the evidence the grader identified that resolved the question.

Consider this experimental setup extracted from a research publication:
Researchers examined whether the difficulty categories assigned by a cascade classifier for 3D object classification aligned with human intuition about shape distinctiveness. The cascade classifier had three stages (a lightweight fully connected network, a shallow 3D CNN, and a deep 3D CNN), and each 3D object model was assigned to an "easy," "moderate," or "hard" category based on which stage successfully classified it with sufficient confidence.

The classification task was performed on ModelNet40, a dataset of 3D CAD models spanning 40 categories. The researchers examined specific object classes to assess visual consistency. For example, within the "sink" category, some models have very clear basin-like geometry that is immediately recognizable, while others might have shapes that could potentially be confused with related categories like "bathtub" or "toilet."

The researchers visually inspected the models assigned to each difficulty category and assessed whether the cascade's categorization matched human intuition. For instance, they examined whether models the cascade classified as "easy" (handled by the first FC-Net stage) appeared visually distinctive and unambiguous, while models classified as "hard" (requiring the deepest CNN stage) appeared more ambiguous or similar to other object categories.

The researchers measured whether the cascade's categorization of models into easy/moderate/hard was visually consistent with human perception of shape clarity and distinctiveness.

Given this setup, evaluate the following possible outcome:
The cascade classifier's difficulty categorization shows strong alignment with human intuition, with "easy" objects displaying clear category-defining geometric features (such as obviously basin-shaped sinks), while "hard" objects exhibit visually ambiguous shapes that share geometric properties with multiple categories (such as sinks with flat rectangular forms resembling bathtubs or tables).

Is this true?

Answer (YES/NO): YES